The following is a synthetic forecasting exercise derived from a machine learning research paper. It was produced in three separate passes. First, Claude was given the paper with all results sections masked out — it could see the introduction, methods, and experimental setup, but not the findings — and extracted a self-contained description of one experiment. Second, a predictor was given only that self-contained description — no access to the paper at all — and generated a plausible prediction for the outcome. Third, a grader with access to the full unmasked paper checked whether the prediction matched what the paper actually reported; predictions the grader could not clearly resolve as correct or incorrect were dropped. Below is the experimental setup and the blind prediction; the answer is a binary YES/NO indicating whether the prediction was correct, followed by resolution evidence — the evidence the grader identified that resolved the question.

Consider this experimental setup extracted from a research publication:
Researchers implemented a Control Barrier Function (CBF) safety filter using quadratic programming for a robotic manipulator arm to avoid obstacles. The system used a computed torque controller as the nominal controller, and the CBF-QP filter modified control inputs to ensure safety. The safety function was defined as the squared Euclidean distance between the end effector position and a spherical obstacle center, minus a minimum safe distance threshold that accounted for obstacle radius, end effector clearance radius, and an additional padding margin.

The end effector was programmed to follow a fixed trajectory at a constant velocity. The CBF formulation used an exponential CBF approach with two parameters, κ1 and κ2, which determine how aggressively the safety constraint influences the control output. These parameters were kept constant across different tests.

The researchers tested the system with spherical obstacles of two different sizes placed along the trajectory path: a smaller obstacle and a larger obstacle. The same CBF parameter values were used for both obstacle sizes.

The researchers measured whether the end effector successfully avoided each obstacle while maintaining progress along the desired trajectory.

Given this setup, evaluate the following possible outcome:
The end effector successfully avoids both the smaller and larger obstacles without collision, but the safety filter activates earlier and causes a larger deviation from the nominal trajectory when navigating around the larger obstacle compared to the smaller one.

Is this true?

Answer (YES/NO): NO